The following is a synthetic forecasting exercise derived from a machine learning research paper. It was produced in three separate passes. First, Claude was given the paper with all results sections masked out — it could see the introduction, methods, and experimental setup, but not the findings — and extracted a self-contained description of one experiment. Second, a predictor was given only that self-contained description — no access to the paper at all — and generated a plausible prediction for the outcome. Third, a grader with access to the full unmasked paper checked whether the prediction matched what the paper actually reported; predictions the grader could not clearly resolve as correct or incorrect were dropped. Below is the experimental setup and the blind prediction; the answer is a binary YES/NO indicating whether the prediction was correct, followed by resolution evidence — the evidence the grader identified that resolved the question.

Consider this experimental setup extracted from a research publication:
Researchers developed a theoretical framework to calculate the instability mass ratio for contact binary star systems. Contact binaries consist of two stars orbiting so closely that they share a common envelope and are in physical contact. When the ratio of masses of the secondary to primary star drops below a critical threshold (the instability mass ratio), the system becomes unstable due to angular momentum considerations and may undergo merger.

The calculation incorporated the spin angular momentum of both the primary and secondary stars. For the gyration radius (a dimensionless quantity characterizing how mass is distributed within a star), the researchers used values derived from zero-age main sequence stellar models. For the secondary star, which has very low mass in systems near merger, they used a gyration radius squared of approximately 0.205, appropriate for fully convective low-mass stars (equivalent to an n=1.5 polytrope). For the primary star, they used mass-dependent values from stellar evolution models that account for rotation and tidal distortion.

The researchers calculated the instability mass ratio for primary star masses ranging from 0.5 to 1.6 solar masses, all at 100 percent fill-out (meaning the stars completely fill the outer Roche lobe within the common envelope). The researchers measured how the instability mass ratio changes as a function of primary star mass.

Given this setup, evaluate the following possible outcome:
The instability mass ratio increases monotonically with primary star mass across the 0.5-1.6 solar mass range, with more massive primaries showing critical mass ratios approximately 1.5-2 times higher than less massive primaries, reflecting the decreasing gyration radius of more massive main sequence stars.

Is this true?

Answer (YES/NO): NO